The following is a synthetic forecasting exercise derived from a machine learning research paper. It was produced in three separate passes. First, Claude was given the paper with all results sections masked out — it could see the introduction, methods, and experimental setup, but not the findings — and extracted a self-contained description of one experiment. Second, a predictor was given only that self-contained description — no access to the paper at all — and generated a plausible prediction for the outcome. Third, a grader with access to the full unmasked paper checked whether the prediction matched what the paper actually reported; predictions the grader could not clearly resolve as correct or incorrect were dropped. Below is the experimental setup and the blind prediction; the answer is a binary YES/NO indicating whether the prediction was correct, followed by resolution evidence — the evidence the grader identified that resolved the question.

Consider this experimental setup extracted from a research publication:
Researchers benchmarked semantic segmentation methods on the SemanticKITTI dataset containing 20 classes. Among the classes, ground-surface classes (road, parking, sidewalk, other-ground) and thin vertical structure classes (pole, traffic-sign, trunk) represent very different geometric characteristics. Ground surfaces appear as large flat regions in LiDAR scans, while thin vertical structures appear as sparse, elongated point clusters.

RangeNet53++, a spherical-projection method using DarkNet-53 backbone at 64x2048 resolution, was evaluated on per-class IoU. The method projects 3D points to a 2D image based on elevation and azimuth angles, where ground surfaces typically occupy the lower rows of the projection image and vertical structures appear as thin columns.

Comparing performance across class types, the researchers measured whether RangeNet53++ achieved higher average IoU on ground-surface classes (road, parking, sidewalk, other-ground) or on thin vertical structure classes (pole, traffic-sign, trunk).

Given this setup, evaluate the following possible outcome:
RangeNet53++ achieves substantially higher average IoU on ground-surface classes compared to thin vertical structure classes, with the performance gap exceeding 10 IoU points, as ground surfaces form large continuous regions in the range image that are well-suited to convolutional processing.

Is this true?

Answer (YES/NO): YES